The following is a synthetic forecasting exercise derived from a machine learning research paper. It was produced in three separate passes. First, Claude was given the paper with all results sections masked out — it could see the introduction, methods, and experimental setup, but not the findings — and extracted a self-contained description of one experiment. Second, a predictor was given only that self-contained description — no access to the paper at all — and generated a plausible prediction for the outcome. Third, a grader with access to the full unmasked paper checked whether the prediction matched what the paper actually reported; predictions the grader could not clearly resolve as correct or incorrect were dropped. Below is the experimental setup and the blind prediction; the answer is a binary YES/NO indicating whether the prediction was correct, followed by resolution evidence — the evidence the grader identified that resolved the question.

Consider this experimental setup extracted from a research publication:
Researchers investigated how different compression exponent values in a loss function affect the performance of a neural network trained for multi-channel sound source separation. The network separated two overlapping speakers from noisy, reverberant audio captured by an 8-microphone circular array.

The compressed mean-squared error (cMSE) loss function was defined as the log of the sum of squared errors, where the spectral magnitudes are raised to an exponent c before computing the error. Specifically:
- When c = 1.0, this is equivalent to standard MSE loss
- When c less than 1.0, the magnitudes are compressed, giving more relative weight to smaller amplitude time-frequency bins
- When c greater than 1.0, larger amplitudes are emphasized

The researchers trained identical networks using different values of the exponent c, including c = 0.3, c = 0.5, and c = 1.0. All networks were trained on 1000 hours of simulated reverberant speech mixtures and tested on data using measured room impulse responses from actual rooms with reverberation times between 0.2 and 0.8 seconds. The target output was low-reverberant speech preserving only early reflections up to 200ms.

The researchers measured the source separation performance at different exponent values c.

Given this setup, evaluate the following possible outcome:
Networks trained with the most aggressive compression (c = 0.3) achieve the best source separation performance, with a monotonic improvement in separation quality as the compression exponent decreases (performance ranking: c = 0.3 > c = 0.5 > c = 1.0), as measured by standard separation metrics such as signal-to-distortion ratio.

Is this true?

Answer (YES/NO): NO